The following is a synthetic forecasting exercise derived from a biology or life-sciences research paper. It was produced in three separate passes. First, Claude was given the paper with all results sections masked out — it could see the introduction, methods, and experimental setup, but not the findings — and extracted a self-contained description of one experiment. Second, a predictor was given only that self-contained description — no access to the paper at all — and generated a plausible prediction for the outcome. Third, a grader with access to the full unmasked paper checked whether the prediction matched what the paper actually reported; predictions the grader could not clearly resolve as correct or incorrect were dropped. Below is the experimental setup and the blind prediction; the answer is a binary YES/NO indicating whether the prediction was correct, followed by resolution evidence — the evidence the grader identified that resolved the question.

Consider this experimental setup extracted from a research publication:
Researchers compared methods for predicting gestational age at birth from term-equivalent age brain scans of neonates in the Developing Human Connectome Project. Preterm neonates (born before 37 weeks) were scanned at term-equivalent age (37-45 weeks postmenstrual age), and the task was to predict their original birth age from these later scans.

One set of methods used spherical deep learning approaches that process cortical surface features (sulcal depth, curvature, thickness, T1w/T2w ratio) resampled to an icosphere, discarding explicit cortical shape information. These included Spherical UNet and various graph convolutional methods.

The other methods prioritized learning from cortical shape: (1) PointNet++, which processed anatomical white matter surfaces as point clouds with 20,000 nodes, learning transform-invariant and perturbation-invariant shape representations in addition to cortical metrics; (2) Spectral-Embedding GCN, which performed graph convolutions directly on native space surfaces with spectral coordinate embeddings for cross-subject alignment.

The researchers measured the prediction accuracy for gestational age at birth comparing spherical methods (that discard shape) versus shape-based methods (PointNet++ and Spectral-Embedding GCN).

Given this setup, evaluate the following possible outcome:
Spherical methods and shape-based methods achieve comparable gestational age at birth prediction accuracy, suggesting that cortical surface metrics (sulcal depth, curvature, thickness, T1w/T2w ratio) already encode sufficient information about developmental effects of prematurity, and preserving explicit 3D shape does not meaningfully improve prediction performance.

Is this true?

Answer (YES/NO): NO